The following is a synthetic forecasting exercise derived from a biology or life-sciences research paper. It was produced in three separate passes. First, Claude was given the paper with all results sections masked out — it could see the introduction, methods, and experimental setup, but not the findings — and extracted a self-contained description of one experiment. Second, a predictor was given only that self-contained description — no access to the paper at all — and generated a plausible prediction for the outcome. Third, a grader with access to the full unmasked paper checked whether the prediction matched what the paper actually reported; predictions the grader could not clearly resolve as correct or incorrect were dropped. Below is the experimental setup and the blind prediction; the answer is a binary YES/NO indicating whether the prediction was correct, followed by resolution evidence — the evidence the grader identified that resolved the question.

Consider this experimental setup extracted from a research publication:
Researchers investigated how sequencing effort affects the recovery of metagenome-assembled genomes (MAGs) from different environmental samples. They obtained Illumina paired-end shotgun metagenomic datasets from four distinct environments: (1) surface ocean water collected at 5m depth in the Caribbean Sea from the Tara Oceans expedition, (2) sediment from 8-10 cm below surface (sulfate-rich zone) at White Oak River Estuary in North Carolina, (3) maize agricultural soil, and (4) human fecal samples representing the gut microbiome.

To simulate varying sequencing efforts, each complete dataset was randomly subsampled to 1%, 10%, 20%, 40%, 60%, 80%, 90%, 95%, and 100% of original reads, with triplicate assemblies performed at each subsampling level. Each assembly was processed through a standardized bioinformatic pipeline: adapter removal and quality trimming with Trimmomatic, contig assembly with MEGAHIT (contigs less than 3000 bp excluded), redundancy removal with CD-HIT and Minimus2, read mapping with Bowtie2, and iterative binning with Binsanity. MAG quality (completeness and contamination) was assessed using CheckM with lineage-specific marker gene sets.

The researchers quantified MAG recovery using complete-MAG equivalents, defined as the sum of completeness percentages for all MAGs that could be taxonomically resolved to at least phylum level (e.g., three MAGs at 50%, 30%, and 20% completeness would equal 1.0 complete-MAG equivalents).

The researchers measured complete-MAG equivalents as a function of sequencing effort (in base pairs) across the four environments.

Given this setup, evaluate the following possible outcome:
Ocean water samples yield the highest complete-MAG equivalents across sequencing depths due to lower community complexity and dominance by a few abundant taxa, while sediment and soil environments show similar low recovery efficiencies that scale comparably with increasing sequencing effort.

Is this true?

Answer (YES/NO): NO